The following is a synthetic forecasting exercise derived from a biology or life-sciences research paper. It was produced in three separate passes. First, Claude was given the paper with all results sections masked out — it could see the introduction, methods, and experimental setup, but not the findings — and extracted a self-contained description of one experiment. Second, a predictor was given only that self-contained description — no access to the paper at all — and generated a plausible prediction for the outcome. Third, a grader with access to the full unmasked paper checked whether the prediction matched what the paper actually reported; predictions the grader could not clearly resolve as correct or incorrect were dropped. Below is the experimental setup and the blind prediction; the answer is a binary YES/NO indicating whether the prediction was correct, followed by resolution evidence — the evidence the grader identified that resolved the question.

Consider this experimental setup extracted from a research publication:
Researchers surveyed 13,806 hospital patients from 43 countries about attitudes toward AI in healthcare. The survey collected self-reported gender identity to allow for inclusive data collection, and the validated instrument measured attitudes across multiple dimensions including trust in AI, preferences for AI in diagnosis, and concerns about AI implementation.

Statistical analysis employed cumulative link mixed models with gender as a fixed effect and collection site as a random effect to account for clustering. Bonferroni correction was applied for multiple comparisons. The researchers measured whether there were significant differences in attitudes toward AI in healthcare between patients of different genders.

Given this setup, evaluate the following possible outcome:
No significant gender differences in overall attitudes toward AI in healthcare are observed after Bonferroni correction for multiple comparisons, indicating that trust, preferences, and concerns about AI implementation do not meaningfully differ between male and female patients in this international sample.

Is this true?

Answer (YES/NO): NO